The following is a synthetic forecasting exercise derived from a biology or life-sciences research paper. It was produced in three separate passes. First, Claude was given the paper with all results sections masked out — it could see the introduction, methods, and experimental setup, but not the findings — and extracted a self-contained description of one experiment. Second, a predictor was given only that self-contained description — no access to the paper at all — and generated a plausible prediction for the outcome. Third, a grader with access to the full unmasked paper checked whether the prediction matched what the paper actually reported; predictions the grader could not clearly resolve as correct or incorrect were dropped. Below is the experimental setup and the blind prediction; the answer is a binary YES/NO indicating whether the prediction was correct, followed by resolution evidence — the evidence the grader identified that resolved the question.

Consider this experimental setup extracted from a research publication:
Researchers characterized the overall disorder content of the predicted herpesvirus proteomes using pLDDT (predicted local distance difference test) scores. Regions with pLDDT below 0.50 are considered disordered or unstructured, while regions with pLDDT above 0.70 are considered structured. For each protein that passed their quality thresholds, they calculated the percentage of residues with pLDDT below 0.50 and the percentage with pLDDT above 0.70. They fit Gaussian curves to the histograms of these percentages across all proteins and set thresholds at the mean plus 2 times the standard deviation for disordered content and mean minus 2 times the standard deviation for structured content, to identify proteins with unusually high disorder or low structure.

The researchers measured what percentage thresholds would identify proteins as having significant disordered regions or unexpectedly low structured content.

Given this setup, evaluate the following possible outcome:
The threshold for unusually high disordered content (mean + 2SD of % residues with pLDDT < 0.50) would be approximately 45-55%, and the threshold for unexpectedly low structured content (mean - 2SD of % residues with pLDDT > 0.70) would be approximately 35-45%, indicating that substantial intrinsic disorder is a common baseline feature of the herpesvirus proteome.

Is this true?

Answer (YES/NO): NO